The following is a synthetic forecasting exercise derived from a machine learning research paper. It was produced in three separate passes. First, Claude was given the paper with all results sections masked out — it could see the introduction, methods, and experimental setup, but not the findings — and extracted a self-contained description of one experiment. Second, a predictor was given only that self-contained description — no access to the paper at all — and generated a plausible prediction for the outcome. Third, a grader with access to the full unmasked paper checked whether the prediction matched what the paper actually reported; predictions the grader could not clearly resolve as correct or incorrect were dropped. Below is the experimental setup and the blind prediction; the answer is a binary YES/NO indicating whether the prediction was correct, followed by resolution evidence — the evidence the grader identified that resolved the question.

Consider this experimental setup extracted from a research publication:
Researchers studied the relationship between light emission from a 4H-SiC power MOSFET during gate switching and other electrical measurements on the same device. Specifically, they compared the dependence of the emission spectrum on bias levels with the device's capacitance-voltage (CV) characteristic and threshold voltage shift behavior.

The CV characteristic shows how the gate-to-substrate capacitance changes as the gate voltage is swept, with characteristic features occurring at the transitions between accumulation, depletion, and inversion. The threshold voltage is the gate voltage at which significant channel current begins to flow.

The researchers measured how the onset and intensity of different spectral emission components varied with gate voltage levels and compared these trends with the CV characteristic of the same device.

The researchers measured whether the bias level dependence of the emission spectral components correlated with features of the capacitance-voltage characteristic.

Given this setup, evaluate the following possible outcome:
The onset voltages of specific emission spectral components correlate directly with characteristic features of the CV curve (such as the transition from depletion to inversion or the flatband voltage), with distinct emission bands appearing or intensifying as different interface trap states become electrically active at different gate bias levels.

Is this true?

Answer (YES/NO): YES